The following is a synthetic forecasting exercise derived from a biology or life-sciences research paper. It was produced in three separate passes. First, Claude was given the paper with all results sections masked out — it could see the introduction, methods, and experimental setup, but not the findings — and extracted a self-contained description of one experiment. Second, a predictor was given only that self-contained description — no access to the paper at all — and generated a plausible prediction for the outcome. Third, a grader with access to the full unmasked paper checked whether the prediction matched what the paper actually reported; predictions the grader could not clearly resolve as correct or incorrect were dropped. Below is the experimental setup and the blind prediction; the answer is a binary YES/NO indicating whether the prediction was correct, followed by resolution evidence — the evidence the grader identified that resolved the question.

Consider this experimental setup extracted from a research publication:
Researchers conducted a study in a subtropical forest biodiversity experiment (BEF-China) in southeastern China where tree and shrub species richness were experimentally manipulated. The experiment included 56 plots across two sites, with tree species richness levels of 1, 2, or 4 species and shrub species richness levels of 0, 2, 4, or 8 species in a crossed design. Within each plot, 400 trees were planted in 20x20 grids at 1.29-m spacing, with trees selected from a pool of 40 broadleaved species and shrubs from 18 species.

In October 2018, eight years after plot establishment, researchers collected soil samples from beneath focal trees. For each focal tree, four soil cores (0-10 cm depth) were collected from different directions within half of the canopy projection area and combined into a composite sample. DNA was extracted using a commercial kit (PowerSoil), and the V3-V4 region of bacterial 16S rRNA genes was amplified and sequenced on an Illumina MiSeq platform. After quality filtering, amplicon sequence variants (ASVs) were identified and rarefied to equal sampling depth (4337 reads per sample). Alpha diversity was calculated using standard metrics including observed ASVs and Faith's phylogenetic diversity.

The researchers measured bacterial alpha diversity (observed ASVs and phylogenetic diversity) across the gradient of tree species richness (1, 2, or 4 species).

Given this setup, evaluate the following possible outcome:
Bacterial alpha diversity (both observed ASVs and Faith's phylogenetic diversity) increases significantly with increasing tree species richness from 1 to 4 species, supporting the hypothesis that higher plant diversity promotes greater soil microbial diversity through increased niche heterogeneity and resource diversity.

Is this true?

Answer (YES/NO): NO